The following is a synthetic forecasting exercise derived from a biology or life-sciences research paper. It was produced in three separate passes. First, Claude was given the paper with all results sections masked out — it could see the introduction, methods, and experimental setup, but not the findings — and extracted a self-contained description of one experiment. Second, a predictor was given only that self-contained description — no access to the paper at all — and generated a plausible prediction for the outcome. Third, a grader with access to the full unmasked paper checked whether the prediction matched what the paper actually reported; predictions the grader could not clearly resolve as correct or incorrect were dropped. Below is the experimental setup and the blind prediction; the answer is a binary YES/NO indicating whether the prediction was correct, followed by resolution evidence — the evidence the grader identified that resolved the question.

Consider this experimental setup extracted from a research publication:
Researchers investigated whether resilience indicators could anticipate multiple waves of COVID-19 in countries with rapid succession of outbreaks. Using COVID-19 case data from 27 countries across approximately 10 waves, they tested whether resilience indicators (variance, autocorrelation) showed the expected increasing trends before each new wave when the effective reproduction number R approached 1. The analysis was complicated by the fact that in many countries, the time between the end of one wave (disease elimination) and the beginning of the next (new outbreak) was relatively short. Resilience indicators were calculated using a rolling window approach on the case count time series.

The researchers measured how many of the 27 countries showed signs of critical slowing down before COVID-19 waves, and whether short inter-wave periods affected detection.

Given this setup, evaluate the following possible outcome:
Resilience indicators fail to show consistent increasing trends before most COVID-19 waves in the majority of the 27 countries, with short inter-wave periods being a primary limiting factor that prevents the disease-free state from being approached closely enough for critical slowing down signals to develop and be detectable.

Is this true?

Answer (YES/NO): YES